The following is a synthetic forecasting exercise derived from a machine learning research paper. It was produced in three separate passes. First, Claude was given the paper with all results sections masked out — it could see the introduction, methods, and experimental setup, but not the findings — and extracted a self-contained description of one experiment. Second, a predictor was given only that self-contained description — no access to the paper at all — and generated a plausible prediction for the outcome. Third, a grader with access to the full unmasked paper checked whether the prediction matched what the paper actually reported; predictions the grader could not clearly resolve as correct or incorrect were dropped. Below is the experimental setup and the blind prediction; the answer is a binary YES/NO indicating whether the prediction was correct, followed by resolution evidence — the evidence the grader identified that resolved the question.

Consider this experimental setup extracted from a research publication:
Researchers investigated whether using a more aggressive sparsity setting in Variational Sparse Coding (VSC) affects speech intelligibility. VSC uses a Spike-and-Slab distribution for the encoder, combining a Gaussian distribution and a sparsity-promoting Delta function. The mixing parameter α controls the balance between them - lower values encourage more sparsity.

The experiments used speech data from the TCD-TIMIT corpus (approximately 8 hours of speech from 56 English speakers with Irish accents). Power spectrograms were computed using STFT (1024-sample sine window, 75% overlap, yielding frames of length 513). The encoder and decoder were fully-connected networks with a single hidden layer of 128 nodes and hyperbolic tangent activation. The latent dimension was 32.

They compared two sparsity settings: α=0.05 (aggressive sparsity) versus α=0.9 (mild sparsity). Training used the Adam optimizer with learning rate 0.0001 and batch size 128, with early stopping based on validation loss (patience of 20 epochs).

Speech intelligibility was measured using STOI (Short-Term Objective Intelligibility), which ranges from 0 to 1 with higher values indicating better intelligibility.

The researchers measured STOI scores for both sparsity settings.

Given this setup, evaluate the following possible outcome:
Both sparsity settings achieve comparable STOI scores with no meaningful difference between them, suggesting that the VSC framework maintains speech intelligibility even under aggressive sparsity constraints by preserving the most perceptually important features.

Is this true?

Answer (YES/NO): NO